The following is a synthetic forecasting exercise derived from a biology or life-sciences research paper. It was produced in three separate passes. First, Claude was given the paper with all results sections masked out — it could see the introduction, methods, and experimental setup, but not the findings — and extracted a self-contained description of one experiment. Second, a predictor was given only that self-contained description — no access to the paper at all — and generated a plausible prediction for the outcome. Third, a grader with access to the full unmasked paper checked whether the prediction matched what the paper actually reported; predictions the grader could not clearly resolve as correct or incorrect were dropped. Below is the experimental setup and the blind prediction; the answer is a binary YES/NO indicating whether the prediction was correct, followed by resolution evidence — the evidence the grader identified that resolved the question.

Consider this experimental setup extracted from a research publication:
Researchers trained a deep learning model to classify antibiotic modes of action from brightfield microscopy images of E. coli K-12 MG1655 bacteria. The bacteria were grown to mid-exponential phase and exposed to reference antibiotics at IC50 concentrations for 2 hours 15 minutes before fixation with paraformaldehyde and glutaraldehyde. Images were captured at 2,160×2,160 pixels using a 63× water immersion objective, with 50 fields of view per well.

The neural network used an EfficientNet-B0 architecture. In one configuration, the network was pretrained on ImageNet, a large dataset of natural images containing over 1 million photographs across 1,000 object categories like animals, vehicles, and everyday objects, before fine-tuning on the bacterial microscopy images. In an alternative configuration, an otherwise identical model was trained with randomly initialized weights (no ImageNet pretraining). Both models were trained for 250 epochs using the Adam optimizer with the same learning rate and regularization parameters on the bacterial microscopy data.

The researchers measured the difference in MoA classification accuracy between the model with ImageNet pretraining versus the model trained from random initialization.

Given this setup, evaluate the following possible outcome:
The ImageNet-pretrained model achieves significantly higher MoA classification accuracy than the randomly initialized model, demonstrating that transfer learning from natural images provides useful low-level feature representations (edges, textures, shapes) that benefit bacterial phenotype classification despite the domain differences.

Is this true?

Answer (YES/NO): NO